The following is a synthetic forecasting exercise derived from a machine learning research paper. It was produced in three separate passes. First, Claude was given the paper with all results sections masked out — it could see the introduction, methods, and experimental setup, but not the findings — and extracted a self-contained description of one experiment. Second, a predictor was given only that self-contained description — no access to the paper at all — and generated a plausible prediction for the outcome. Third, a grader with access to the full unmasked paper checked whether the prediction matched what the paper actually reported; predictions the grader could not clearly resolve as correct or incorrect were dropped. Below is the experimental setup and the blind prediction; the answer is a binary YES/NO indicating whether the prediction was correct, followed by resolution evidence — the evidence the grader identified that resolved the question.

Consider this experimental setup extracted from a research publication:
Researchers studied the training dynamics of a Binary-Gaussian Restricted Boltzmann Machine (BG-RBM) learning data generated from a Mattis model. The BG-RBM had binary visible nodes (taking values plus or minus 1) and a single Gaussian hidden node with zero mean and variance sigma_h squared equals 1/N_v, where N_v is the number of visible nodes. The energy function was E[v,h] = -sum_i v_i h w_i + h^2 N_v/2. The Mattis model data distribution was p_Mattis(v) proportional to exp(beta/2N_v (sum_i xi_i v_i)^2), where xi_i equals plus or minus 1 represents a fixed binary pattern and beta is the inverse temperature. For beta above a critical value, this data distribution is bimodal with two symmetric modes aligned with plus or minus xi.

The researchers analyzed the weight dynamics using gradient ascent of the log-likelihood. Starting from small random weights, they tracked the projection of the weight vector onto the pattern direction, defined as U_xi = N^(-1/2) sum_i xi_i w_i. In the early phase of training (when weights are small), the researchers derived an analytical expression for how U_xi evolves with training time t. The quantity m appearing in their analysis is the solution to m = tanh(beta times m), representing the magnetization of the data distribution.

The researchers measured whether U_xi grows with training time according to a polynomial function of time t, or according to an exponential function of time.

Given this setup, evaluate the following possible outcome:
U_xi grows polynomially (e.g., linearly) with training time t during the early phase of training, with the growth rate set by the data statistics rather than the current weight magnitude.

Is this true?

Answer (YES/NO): NO